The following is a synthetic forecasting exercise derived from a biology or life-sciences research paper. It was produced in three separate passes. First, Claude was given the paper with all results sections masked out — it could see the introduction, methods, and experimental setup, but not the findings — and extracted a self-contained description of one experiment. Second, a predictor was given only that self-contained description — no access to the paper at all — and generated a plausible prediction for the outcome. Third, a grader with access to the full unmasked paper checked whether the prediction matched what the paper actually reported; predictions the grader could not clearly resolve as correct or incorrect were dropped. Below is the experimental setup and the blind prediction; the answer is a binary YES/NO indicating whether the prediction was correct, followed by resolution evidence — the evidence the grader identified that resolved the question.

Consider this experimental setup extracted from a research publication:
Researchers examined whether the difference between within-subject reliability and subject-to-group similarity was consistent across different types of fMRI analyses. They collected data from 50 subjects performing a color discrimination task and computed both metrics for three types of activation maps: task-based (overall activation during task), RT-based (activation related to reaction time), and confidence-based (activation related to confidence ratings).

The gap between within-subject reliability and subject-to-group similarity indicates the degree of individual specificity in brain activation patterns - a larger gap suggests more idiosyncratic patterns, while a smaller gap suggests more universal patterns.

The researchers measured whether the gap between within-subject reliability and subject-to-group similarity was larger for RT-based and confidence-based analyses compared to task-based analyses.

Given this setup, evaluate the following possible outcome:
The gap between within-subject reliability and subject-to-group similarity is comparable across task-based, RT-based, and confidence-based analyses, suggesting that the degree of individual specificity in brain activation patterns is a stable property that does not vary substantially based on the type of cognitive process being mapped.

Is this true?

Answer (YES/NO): NO